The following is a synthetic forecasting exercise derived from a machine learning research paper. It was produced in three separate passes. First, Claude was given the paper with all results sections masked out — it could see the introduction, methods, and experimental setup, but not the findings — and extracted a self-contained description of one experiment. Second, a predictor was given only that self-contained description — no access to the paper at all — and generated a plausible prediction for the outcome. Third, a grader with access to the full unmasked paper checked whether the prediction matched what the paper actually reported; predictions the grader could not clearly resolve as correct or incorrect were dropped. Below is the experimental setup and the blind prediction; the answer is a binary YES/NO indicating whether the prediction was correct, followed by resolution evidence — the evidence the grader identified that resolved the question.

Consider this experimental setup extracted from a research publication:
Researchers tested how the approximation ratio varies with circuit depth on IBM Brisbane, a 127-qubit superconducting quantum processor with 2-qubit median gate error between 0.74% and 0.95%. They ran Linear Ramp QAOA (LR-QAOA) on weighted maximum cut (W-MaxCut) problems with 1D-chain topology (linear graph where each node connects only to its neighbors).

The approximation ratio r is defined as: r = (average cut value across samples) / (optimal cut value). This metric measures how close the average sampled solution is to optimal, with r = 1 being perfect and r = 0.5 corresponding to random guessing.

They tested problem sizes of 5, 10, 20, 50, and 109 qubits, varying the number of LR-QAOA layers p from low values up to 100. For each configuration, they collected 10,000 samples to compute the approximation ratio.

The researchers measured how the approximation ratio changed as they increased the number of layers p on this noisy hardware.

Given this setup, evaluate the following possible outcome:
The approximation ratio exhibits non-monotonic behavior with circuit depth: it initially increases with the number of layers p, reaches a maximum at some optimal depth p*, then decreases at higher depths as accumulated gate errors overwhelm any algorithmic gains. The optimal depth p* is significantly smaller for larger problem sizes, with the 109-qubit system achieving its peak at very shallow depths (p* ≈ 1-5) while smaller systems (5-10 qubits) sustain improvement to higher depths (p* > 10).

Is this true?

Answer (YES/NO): NO